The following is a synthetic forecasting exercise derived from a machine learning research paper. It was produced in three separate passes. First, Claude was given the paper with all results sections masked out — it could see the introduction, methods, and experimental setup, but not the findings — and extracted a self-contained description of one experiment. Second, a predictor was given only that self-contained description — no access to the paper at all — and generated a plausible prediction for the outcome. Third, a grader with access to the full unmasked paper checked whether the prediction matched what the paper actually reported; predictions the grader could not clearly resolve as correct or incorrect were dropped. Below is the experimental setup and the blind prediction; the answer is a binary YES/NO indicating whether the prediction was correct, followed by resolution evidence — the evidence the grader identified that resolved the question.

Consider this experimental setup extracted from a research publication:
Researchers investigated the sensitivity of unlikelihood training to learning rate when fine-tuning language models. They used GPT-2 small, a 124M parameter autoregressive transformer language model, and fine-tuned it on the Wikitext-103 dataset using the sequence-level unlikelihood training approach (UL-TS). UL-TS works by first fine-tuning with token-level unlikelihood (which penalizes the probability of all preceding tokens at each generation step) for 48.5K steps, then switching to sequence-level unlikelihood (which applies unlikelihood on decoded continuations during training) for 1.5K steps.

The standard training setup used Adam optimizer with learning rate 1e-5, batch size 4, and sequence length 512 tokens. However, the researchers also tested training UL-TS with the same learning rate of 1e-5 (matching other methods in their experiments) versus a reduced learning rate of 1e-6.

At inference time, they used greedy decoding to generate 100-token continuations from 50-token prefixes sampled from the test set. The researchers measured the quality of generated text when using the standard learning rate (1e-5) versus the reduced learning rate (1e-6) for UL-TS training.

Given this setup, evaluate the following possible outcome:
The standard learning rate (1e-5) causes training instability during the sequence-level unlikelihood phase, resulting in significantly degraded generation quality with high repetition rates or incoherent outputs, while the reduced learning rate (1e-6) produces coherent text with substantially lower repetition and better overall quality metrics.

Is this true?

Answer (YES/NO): NO